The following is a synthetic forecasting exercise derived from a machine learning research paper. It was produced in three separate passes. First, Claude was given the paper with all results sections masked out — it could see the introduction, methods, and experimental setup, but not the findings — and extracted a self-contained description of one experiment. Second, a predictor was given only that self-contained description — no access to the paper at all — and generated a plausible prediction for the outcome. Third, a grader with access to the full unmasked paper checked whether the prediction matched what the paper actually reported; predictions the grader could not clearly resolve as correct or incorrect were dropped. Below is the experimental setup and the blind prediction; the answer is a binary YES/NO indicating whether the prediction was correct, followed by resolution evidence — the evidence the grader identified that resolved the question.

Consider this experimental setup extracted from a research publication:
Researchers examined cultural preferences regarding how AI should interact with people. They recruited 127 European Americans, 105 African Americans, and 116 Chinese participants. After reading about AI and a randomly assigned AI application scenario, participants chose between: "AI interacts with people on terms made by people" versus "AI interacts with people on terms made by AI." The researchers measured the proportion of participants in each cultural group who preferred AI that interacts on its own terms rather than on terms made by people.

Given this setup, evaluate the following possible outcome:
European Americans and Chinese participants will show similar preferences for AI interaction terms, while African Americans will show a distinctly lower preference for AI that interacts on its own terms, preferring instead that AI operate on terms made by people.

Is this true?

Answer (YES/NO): NO